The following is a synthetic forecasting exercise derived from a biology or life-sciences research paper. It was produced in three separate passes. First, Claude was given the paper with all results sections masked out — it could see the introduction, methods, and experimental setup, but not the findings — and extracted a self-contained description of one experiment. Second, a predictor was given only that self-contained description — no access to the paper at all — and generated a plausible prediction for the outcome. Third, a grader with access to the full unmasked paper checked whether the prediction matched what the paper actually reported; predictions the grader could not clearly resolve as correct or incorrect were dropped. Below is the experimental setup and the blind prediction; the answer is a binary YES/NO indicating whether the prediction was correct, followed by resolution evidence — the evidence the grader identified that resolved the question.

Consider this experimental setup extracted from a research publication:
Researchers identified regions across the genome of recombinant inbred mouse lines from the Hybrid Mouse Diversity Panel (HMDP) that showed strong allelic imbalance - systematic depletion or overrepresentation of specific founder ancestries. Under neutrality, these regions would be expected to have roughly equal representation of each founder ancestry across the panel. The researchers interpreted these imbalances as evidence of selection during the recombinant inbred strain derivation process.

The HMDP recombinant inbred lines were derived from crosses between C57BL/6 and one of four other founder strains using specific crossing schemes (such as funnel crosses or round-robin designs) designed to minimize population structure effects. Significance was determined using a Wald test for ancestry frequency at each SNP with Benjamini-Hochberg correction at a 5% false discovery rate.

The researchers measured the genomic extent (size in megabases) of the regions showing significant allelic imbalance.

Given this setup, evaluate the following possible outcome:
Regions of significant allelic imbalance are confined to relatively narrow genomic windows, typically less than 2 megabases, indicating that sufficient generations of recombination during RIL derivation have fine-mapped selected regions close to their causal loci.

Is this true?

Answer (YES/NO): NO